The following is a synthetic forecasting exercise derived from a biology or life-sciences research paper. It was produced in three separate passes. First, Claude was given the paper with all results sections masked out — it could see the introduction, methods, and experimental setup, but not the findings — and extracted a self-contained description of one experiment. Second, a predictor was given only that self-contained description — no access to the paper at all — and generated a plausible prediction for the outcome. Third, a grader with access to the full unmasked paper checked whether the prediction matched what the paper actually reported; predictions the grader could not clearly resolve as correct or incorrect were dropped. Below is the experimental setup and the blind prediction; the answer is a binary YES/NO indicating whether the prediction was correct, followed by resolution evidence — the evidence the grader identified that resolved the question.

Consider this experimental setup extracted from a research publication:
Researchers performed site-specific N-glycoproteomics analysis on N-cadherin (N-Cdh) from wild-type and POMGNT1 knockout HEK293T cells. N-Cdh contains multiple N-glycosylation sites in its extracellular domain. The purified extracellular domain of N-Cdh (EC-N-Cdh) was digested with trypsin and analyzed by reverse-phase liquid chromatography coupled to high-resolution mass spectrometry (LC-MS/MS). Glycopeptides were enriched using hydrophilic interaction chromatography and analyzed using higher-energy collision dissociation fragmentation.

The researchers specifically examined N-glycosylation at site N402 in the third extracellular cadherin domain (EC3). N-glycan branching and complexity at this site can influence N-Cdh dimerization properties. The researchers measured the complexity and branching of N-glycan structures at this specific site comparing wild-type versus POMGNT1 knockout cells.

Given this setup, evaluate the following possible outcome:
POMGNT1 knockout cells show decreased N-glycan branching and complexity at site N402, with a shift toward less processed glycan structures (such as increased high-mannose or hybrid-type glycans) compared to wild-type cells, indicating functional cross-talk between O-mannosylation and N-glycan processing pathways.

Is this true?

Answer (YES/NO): NO